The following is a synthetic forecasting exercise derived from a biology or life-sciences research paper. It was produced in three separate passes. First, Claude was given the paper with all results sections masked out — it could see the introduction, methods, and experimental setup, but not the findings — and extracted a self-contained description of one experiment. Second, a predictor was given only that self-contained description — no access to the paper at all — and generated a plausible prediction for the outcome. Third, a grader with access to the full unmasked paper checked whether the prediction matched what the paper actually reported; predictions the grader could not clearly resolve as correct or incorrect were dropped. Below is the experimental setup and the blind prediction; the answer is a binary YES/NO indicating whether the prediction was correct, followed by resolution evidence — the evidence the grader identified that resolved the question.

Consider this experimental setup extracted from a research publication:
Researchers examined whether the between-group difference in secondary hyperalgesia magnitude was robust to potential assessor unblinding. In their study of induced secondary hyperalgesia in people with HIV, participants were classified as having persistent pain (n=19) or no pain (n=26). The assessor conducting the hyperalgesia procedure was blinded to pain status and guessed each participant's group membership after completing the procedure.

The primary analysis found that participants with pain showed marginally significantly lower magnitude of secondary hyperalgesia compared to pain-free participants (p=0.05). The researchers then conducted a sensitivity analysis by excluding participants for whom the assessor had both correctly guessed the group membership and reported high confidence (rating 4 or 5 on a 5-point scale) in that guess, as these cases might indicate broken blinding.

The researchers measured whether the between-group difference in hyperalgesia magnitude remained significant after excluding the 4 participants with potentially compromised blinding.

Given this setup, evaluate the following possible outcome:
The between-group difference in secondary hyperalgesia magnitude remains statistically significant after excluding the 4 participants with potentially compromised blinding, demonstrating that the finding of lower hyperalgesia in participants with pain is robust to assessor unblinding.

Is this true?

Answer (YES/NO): NO